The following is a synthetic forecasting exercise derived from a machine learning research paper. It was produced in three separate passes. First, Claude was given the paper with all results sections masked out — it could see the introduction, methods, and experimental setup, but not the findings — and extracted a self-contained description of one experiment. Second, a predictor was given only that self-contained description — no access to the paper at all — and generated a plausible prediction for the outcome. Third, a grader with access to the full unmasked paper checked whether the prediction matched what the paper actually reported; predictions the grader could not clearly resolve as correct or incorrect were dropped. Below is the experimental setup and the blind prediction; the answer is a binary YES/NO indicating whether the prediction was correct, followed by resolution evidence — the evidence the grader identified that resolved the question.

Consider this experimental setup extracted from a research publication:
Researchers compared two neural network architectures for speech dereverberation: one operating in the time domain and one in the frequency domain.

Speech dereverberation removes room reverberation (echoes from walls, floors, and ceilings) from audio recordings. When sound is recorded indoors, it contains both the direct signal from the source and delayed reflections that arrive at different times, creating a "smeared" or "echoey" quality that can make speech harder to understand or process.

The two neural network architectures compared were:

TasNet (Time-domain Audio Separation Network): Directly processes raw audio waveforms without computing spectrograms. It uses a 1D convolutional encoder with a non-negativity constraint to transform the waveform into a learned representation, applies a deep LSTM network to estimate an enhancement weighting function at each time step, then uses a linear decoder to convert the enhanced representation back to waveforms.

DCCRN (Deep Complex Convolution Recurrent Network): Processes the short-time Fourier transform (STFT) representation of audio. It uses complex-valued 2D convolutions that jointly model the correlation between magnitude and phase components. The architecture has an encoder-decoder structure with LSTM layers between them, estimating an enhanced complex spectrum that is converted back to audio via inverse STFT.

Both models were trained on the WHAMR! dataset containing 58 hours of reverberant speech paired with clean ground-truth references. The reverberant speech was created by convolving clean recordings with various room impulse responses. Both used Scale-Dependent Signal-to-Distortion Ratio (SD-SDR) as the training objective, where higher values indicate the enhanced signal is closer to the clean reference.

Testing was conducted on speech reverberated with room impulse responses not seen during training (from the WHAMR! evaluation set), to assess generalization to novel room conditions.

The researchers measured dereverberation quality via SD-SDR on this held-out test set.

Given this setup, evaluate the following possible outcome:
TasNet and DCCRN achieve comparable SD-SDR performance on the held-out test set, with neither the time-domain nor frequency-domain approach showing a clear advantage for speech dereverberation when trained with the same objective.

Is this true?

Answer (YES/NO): YES